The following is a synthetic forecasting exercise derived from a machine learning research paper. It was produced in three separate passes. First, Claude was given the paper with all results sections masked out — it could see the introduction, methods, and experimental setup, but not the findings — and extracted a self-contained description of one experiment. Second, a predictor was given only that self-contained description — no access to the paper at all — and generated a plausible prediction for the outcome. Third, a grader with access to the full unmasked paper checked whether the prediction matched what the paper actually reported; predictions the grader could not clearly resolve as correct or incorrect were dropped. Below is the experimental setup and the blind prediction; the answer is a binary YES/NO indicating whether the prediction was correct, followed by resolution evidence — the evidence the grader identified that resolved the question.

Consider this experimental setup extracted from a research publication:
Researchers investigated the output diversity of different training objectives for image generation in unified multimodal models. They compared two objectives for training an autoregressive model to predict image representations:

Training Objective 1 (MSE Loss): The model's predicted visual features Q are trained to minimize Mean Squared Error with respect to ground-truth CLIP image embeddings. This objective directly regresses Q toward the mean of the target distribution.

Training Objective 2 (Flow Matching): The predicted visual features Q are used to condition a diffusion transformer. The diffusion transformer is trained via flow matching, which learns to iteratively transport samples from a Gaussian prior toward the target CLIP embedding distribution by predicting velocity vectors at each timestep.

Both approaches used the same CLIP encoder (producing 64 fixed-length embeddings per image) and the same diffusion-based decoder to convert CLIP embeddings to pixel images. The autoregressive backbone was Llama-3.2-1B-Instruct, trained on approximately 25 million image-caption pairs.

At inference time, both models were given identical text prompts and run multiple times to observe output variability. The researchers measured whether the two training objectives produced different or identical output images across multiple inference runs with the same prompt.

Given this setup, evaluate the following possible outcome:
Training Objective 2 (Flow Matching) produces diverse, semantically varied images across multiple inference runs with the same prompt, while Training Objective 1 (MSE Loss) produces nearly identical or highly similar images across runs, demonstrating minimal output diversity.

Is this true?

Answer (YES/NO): YES